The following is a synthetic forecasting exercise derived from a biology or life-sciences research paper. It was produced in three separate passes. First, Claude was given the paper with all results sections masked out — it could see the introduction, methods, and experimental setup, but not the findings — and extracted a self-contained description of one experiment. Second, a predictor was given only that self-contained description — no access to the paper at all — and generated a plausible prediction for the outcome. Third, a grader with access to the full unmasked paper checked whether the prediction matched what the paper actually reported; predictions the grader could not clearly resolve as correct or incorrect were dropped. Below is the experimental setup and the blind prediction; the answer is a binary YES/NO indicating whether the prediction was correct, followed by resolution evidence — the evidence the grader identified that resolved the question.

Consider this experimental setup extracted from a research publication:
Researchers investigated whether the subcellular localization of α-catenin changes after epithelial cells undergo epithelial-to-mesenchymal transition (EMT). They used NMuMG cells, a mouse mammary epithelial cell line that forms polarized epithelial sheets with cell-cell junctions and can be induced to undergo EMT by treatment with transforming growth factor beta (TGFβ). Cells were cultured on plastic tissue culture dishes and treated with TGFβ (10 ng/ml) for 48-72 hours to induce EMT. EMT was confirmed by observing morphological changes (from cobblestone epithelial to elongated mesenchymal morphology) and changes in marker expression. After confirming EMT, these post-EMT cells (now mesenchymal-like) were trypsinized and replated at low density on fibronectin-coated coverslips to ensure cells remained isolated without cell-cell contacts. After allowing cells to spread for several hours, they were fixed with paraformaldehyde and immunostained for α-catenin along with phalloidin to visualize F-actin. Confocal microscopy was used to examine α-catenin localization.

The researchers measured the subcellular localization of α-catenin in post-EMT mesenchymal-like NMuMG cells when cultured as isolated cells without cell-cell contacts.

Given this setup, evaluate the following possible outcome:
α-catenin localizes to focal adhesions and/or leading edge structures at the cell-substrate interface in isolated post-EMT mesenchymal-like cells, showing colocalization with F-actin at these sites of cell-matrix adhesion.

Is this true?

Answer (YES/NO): YES